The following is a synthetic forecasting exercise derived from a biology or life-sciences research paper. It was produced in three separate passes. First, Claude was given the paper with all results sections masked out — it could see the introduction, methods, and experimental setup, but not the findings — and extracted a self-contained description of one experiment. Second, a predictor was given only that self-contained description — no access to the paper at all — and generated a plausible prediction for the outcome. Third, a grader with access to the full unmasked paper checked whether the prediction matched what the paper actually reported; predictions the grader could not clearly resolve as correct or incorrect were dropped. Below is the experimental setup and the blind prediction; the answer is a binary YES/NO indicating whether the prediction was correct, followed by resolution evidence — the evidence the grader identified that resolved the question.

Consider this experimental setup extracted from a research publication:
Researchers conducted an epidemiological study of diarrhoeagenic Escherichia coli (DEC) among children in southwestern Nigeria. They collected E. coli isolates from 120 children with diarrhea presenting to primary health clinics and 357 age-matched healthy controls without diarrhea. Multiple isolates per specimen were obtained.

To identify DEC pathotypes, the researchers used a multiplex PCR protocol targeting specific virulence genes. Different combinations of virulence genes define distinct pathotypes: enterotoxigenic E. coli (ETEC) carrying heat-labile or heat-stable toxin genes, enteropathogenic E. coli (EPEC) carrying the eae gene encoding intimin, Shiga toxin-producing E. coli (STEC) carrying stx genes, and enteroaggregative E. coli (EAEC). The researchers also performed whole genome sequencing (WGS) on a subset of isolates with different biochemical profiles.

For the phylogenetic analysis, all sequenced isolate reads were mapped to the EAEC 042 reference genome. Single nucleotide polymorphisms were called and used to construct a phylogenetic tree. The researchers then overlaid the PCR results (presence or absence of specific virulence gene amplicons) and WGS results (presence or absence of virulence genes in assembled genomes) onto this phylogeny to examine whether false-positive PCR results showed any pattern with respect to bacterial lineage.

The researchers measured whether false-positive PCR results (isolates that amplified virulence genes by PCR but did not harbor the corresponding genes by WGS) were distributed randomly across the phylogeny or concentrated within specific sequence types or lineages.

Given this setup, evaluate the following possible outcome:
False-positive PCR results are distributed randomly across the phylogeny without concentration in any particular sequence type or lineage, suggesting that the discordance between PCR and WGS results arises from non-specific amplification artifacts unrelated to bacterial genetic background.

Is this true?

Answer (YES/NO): NO